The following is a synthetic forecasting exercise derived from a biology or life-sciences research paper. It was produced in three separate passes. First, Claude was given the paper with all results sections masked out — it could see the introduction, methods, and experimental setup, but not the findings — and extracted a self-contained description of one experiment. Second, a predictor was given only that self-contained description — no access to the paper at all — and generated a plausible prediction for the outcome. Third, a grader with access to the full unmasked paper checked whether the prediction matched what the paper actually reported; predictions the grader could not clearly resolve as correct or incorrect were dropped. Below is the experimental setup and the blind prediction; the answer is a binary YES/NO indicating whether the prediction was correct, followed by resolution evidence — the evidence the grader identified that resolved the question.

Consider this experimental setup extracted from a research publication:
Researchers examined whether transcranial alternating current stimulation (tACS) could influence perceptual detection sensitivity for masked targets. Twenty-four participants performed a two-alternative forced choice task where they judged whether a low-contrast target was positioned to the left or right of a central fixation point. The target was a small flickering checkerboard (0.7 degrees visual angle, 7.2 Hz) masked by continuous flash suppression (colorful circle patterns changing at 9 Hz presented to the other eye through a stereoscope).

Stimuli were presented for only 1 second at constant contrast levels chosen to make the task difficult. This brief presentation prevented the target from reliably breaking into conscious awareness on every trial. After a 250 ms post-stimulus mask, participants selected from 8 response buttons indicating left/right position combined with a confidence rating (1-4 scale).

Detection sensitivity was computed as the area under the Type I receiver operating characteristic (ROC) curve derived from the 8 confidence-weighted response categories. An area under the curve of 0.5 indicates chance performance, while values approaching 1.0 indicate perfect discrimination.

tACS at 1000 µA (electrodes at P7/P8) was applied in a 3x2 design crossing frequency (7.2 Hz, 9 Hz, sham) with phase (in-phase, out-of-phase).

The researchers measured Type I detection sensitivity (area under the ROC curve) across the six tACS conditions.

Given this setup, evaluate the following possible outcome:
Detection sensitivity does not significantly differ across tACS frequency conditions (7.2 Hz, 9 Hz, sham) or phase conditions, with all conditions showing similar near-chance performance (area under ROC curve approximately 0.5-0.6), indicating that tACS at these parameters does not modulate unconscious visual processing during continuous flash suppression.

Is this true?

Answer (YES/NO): NO